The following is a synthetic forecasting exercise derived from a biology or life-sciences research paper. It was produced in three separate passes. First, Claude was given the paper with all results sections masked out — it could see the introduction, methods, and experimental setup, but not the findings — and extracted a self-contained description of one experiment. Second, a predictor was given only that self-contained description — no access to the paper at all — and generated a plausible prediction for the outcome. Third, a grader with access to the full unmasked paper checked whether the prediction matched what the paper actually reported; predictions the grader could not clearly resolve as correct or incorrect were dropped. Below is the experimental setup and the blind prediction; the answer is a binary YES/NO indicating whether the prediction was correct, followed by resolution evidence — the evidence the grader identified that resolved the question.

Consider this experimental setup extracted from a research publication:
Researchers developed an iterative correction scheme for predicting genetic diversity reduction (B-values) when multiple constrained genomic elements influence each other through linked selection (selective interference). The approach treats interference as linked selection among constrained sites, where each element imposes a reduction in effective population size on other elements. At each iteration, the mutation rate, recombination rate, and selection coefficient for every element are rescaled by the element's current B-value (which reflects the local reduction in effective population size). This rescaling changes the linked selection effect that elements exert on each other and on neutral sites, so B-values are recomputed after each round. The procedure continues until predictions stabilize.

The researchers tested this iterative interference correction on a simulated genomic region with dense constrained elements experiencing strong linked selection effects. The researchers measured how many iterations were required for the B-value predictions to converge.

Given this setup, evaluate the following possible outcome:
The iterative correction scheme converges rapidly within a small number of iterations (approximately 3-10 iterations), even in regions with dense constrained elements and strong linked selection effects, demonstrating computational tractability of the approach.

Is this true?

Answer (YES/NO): YES